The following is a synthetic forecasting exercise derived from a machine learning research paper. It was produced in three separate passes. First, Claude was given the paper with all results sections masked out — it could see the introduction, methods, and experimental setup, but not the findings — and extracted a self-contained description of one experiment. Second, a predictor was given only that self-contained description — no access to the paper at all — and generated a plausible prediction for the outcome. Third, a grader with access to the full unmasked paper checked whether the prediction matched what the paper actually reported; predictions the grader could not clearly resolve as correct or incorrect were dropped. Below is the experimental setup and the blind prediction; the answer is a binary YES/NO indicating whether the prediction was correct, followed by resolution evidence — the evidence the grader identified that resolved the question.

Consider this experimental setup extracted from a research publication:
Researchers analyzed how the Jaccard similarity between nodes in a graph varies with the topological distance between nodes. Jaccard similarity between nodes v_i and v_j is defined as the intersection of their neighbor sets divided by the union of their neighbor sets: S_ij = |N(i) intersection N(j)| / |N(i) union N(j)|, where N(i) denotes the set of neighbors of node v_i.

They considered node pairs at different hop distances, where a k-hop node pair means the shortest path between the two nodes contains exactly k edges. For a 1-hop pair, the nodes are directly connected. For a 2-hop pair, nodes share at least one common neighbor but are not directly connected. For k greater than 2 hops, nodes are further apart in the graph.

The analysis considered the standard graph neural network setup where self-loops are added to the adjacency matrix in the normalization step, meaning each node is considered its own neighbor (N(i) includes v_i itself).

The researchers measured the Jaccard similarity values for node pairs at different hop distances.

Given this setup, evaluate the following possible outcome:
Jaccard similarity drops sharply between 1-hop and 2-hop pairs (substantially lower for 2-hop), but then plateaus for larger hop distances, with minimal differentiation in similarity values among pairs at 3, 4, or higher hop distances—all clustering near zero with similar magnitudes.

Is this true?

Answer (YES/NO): NO